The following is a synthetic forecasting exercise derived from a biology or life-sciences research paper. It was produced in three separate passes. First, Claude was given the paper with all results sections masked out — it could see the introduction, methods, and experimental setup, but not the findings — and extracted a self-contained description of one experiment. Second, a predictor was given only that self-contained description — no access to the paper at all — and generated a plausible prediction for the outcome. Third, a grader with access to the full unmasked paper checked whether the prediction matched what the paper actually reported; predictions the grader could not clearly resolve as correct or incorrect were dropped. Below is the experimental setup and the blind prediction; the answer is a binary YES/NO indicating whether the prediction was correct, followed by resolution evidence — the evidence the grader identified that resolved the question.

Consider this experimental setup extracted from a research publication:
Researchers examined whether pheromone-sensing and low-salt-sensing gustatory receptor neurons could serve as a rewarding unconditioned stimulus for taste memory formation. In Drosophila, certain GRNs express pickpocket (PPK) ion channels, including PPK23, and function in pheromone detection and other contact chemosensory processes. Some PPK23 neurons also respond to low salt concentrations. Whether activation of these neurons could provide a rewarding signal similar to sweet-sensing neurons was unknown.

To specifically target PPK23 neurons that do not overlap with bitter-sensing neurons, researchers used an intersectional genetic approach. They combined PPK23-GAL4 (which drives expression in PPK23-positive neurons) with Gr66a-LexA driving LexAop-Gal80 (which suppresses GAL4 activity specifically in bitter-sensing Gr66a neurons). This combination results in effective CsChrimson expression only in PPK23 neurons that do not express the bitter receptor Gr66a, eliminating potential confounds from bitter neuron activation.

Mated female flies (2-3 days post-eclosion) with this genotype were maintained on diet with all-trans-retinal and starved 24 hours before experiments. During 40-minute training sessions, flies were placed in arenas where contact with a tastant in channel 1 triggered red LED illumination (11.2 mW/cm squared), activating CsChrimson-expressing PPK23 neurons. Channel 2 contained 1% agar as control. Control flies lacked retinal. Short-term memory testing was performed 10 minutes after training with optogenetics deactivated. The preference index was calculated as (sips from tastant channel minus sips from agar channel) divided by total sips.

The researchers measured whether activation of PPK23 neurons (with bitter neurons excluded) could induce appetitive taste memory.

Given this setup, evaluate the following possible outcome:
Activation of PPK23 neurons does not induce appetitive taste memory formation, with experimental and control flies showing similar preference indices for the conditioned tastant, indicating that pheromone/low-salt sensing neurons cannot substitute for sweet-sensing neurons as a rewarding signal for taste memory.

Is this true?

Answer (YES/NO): NO